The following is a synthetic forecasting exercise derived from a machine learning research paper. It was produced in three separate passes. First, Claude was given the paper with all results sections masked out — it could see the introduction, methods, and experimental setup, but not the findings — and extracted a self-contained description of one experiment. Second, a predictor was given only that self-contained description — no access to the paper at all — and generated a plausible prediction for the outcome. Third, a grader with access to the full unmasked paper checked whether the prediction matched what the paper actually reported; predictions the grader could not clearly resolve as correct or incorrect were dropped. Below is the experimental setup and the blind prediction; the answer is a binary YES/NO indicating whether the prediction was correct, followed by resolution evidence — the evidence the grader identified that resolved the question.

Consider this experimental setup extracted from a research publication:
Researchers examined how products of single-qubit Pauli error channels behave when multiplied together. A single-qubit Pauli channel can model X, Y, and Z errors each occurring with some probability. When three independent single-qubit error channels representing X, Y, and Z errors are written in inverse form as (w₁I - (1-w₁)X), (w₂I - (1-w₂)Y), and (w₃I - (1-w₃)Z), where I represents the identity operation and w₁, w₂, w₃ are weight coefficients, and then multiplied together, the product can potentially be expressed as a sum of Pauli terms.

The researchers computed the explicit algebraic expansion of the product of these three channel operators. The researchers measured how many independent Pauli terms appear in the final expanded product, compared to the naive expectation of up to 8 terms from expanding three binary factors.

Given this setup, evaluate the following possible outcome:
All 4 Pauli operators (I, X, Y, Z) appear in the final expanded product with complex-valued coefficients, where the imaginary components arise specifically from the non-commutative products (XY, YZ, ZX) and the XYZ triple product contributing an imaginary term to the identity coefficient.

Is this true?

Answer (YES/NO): NO